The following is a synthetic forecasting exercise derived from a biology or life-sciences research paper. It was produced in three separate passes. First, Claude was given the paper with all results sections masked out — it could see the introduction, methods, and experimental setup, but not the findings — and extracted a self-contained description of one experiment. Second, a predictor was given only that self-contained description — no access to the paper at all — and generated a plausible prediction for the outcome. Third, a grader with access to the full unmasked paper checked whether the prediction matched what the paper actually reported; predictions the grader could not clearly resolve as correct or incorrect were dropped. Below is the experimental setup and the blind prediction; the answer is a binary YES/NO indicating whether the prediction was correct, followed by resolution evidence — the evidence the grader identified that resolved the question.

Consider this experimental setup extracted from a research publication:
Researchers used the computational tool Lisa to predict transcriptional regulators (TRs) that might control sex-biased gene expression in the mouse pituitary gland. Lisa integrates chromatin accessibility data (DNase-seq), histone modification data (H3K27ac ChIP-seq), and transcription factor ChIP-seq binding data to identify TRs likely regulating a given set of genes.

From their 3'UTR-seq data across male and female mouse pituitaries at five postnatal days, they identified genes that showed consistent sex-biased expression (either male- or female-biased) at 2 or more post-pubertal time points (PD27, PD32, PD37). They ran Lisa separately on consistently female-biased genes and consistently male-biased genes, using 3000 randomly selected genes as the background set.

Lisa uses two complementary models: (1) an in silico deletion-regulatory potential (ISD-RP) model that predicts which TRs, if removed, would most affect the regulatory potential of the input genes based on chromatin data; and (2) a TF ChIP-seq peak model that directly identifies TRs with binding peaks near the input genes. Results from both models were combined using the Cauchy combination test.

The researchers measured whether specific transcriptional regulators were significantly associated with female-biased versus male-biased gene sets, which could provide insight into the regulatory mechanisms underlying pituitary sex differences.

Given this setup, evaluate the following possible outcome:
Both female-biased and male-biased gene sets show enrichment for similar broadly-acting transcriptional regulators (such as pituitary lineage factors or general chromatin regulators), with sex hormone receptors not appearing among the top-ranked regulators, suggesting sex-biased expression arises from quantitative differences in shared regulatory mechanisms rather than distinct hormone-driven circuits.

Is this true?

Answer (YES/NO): NO